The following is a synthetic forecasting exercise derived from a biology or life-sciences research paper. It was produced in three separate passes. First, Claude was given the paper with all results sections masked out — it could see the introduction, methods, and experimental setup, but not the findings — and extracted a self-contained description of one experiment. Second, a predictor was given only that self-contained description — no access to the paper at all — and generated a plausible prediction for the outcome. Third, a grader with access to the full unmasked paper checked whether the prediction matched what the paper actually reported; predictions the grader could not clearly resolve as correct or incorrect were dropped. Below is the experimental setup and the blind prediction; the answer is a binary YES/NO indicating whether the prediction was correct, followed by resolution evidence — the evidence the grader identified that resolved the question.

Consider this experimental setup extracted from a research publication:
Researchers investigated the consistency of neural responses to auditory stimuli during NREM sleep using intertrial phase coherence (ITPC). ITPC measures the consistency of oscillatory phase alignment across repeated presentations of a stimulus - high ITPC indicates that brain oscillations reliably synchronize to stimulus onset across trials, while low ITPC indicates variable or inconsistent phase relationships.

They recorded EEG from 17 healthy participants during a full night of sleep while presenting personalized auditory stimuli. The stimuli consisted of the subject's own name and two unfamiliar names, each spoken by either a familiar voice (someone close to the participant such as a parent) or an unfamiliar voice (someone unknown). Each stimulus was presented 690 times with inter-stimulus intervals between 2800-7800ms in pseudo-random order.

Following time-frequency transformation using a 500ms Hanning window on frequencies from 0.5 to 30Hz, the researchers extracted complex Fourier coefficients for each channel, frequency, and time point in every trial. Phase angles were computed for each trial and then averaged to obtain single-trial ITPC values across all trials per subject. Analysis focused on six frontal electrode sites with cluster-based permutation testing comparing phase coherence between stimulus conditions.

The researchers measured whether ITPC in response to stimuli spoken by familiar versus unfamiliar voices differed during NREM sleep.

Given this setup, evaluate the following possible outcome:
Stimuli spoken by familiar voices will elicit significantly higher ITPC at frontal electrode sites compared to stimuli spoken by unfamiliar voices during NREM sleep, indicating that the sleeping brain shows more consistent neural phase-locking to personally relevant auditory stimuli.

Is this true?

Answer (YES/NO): NO